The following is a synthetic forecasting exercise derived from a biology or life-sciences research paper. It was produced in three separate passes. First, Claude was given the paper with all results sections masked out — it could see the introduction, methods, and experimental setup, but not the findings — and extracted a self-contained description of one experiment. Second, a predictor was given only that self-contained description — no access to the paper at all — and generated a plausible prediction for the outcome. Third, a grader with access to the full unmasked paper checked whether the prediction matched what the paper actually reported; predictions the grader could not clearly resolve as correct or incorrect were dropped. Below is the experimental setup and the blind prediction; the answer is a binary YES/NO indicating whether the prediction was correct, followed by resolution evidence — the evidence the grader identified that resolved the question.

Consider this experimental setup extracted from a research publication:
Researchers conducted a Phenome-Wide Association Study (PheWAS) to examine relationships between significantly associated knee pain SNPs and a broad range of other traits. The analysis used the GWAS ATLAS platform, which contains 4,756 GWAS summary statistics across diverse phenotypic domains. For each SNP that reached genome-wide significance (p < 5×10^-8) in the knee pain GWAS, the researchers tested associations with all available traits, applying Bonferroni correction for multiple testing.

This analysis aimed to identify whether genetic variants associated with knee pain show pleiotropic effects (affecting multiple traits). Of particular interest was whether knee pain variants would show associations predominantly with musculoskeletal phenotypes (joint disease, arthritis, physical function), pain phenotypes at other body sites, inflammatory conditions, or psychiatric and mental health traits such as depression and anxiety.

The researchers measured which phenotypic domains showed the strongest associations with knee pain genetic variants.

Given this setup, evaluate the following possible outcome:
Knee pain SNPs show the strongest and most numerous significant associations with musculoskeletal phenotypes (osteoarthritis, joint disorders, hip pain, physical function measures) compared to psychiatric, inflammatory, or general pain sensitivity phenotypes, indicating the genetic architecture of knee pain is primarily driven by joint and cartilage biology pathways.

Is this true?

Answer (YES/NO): YES